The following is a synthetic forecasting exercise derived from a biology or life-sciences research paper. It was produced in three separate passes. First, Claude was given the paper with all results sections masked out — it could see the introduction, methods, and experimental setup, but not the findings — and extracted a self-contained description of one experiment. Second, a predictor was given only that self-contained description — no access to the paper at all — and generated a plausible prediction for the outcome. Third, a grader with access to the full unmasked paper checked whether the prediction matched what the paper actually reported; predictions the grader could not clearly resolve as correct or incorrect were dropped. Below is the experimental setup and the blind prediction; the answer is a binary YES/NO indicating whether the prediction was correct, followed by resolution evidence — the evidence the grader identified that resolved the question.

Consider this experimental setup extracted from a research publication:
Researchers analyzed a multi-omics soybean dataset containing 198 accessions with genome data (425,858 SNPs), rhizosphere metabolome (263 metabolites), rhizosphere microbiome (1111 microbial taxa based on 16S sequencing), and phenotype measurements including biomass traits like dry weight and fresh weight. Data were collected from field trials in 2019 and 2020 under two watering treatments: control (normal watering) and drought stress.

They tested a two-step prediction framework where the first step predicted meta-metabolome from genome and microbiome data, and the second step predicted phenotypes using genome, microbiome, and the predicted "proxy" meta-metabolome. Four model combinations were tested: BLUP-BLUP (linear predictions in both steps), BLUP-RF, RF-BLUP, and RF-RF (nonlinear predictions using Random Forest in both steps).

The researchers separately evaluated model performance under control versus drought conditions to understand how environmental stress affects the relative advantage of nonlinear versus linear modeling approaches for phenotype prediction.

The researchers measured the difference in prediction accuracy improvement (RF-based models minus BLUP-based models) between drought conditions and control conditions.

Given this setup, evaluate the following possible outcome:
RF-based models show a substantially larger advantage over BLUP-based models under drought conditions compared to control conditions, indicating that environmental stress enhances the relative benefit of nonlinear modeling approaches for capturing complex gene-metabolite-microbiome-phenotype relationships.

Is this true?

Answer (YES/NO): YES